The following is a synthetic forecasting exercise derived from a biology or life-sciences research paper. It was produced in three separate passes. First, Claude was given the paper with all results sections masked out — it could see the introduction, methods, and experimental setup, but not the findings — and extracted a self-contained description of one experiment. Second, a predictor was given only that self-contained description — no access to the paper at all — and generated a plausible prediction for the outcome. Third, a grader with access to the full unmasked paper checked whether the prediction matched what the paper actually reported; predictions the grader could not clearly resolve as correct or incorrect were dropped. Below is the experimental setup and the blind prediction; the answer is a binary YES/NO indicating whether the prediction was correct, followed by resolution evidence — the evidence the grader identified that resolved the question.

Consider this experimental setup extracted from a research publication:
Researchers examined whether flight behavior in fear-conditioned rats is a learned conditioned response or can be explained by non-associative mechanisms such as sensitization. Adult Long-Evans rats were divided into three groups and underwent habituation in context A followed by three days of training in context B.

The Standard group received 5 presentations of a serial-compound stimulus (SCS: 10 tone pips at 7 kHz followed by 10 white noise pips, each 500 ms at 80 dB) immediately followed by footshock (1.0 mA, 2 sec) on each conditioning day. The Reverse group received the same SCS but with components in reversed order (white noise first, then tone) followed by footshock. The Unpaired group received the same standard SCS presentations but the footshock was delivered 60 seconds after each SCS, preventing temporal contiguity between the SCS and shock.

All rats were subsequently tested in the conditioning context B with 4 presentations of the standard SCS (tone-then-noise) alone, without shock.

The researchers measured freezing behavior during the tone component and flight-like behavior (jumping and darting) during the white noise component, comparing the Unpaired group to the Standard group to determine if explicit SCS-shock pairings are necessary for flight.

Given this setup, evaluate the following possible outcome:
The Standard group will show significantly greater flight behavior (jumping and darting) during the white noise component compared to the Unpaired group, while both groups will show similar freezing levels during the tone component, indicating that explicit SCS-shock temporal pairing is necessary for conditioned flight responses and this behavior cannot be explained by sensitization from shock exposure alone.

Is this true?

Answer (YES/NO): NO